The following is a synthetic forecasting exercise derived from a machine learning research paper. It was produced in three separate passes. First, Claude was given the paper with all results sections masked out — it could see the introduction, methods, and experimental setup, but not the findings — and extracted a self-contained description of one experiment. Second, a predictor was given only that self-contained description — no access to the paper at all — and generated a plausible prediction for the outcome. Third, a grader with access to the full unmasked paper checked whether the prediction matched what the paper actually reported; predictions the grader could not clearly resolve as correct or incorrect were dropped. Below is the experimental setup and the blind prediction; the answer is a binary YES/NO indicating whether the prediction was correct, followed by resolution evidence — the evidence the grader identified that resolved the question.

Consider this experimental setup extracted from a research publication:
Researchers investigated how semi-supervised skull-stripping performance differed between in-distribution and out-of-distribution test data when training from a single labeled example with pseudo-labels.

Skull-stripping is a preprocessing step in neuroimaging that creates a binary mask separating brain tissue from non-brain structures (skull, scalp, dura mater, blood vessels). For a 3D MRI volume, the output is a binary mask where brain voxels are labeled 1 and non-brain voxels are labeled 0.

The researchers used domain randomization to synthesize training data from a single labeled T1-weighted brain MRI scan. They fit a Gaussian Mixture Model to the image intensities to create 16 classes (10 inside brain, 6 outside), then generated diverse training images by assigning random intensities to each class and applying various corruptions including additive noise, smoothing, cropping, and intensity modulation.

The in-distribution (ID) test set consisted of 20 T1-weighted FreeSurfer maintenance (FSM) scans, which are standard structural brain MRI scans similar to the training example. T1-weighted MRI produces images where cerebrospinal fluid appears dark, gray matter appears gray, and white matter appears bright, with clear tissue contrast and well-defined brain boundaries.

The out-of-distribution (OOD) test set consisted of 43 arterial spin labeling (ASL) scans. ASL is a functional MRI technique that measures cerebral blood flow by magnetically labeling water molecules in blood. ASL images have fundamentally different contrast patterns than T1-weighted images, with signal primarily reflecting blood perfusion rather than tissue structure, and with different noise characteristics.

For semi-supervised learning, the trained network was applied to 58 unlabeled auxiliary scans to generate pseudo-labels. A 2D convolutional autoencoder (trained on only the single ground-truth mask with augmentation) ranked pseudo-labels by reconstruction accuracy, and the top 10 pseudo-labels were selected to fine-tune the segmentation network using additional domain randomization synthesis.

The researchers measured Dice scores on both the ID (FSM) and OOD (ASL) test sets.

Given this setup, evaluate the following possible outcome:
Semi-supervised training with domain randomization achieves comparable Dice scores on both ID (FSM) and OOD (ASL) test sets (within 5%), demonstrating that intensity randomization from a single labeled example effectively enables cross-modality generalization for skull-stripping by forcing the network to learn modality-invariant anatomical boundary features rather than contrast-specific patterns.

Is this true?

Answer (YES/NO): YES